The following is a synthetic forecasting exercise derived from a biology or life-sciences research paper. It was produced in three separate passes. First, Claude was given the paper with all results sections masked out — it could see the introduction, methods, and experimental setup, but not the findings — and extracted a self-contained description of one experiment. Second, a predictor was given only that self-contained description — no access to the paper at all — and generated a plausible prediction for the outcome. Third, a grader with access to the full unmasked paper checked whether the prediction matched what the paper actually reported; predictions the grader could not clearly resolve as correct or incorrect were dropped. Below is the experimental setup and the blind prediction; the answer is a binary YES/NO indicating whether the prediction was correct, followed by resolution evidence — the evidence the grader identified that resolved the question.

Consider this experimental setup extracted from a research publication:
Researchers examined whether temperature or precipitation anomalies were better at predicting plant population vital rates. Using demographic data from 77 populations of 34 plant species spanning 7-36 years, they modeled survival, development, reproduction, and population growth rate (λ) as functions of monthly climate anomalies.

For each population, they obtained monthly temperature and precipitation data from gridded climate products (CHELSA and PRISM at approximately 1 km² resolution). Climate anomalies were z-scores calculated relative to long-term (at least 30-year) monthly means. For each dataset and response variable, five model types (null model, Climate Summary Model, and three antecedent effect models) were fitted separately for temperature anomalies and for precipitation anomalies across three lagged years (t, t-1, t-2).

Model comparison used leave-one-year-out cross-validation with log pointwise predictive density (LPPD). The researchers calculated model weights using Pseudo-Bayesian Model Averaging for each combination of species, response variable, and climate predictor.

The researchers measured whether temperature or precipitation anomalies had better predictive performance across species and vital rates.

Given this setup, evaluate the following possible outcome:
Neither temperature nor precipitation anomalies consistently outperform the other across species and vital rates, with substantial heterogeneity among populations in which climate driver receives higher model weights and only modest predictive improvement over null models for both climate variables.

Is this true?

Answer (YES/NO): YES